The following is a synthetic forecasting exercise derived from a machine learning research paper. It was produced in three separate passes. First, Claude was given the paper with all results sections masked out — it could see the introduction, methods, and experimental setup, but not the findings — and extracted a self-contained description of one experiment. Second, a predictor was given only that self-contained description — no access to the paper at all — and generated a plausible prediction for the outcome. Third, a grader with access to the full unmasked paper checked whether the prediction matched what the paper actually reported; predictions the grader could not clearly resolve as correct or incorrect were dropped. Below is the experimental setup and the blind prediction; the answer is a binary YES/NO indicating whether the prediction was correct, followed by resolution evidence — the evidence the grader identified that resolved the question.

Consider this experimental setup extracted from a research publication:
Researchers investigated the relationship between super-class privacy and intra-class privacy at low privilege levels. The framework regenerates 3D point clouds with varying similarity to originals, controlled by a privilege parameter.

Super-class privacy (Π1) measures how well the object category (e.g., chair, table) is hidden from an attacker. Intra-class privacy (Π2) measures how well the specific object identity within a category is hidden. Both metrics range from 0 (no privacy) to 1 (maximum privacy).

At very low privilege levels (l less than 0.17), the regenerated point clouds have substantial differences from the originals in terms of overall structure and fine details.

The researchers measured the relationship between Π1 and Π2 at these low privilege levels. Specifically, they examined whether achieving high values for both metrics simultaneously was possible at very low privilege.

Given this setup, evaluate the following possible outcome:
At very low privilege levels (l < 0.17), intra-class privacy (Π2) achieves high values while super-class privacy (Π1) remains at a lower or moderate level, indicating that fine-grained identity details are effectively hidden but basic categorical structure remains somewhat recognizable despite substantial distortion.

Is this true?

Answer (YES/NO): NO